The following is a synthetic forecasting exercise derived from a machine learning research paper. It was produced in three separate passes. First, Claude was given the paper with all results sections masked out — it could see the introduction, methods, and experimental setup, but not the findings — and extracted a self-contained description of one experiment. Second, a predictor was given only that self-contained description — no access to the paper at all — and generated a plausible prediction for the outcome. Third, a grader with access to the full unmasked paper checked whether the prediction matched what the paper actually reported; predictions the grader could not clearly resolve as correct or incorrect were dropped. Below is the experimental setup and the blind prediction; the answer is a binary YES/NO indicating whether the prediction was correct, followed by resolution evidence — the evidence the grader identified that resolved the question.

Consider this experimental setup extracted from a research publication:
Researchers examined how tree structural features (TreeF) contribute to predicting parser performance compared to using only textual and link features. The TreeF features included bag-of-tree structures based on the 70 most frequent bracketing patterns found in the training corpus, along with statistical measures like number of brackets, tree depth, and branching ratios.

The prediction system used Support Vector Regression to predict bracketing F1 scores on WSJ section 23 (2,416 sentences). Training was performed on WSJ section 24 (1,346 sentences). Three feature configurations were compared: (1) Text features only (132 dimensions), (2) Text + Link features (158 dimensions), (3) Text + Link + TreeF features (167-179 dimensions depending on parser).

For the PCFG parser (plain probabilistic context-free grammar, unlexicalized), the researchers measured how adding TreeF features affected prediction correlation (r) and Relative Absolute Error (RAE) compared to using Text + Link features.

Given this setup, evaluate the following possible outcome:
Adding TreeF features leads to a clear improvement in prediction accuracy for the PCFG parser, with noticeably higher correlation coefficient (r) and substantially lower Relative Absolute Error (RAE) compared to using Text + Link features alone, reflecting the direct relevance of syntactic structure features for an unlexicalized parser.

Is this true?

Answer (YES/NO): NO